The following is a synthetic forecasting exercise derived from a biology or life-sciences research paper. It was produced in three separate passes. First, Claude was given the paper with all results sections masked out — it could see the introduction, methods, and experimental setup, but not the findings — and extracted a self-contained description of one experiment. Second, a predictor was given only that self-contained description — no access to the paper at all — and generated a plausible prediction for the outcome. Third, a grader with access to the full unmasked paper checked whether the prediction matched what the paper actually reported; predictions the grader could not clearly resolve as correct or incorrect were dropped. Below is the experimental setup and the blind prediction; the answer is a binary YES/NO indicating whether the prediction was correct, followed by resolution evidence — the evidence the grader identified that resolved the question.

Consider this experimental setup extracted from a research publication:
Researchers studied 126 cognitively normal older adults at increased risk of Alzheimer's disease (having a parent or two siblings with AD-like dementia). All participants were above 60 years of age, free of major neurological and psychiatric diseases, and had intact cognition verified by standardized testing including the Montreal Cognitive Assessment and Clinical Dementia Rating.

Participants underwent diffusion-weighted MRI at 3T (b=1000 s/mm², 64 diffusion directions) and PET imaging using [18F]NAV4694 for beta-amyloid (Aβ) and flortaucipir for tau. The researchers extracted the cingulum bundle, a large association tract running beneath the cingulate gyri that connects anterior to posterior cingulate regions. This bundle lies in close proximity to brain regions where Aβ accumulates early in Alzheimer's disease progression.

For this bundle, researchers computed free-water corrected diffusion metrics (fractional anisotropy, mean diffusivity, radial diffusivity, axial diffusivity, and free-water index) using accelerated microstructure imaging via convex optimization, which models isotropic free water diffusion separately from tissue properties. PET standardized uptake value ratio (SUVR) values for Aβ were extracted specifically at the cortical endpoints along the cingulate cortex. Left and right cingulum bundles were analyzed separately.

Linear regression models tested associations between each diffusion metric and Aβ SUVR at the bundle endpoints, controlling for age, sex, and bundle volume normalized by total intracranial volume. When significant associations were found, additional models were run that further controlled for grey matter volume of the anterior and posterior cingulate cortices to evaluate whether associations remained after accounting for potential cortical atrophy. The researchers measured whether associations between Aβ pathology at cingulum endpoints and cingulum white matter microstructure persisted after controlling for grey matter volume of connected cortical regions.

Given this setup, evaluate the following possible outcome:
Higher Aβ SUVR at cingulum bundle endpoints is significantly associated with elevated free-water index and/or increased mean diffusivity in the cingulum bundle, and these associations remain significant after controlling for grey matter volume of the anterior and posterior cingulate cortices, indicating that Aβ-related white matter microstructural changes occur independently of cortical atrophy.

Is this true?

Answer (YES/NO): NO